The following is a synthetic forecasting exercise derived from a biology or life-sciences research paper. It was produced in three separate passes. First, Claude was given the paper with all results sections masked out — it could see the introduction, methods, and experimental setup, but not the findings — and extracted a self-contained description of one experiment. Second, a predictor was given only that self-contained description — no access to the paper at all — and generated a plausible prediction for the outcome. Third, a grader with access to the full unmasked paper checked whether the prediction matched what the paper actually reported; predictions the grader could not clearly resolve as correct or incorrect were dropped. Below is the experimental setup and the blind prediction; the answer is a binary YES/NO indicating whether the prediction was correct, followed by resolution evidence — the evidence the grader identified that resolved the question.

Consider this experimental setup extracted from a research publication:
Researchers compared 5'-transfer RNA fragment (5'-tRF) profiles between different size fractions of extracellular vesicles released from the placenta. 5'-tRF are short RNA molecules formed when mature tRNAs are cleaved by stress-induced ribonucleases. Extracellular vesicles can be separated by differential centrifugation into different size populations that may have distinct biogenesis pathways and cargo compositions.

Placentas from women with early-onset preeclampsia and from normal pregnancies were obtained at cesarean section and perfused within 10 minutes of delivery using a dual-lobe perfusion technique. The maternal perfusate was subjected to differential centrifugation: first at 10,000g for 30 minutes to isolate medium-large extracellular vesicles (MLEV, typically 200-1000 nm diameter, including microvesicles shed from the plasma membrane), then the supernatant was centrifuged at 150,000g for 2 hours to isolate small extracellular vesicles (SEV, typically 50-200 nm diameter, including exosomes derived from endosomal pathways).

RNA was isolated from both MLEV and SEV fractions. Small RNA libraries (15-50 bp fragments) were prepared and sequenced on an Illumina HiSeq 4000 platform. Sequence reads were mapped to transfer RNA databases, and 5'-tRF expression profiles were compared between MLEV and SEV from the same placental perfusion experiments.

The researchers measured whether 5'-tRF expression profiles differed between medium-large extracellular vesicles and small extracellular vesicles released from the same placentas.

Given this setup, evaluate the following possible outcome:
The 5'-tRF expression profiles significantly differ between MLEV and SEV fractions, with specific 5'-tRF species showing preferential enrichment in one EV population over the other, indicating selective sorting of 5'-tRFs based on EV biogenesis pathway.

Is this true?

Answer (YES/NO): NO